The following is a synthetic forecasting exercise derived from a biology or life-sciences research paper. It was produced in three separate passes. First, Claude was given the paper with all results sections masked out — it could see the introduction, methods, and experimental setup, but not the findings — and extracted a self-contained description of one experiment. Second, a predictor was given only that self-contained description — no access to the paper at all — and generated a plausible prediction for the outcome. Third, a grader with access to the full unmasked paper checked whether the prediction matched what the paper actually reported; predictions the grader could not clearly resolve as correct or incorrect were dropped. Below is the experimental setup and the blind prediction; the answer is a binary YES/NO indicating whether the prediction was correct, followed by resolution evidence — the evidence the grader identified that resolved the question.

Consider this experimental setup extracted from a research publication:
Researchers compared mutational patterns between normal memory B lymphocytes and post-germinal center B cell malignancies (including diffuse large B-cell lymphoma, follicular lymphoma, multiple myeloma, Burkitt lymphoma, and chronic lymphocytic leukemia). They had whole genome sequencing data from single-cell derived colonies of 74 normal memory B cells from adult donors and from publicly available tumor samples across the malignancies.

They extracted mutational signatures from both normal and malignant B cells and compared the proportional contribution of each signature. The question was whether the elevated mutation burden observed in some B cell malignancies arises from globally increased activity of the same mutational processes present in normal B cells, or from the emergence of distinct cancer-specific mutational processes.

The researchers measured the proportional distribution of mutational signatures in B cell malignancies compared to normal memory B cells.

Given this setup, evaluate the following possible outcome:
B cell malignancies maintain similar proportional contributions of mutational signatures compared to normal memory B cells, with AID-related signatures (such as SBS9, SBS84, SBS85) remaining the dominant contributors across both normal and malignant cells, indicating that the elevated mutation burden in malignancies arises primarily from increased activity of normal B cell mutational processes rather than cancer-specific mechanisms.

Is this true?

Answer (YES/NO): NO